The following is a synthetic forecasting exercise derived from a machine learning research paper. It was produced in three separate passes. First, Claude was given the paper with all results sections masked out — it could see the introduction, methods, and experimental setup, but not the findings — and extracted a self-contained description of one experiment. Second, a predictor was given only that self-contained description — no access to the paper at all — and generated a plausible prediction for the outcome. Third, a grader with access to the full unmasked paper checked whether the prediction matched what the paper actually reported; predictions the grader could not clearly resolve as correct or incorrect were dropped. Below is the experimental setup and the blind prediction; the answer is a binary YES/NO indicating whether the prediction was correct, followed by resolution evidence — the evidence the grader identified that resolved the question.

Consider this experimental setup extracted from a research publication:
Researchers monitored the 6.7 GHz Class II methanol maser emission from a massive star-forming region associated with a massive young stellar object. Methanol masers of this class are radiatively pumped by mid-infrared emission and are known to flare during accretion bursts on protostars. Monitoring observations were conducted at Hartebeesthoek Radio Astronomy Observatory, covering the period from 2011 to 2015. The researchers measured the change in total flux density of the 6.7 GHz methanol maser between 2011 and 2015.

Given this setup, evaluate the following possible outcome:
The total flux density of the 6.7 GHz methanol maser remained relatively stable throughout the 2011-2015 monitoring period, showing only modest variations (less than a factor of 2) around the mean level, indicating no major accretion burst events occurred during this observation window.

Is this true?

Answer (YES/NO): NO